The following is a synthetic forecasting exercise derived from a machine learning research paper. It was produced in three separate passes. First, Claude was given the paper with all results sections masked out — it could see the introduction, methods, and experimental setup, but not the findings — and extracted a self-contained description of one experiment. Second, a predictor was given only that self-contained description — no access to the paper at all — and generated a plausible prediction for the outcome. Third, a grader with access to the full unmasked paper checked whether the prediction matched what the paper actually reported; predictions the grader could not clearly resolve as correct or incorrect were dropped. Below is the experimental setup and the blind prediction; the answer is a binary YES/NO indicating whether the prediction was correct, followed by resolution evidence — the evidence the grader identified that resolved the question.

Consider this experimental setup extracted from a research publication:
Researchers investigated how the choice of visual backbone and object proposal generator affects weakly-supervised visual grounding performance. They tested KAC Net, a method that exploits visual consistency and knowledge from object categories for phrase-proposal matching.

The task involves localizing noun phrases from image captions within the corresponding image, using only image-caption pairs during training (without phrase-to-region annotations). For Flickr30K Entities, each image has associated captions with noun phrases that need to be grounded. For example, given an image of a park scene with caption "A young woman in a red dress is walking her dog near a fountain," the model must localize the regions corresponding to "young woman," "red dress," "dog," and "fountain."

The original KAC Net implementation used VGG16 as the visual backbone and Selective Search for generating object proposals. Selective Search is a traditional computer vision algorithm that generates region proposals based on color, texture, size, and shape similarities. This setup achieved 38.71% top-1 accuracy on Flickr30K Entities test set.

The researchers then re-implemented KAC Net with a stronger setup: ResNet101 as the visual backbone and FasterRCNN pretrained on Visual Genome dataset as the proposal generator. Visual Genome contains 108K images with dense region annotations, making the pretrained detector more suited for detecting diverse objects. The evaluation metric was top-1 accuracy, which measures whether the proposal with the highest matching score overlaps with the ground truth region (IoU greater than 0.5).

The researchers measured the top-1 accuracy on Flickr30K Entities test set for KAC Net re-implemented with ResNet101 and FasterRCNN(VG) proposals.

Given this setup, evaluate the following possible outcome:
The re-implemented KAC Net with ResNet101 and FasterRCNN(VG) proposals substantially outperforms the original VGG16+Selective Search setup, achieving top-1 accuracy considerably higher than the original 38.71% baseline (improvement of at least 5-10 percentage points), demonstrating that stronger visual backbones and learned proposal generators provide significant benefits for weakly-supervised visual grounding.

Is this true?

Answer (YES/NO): YES